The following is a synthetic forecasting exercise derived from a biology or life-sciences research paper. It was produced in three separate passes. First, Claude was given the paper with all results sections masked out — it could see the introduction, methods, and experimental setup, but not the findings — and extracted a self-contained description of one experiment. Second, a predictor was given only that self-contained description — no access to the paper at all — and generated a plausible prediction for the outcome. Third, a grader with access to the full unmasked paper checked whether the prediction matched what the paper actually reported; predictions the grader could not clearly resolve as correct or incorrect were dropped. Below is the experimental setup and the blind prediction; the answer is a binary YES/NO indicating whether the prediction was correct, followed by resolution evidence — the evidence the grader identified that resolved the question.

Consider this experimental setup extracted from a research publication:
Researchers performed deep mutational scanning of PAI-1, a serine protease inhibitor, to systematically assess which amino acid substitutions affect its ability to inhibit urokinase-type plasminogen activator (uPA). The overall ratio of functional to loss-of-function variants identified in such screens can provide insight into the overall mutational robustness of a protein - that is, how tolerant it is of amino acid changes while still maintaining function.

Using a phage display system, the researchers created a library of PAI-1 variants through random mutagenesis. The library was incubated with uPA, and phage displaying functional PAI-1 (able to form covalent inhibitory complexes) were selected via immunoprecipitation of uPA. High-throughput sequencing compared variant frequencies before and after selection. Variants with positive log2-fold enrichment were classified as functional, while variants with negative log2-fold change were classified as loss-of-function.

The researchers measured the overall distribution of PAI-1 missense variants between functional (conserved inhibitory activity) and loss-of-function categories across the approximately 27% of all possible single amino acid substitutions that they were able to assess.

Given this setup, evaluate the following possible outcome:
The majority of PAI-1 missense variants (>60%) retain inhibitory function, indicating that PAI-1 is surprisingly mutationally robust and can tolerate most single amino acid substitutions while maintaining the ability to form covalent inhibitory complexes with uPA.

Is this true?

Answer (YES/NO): NO